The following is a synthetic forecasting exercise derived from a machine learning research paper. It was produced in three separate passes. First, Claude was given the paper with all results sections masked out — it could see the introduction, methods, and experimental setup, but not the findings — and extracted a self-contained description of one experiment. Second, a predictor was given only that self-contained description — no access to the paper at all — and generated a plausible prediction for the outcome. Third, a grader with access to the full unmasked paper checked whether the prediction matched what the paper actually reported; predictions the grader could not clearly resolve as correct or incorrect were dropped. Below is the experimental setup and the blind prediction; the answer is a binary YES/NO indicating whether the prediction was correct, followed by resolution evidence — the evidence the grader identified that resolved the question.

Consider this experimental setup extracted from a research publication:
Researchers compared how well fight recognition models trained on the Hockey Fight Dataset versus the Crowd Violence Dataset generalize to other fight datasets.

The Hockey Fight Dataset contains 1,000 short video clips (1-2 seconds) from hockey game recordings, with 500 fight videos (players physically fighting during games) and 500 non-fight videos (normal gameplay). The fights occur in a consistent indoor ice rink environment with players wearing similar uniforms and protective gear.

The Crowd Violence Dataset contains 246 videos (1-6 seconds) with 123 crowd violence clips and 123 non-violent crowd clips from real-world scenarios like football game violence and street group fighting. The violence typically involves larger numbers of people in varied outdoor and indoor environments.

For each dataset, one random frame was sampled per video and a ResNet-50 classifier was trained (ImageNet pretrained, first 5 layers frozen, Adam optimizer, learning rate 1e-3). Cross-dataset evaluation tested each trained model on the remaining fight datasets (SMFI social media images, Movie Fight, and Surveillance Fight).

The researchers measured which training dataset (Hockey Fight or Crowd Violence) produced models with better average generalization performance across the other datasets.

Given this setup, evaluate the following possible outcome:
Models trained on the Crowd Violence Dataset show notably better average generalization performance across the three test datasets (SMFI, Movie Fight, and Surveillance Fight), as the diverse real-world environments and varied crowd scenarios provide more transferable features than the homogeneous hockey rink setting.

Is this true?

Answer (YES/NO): NO